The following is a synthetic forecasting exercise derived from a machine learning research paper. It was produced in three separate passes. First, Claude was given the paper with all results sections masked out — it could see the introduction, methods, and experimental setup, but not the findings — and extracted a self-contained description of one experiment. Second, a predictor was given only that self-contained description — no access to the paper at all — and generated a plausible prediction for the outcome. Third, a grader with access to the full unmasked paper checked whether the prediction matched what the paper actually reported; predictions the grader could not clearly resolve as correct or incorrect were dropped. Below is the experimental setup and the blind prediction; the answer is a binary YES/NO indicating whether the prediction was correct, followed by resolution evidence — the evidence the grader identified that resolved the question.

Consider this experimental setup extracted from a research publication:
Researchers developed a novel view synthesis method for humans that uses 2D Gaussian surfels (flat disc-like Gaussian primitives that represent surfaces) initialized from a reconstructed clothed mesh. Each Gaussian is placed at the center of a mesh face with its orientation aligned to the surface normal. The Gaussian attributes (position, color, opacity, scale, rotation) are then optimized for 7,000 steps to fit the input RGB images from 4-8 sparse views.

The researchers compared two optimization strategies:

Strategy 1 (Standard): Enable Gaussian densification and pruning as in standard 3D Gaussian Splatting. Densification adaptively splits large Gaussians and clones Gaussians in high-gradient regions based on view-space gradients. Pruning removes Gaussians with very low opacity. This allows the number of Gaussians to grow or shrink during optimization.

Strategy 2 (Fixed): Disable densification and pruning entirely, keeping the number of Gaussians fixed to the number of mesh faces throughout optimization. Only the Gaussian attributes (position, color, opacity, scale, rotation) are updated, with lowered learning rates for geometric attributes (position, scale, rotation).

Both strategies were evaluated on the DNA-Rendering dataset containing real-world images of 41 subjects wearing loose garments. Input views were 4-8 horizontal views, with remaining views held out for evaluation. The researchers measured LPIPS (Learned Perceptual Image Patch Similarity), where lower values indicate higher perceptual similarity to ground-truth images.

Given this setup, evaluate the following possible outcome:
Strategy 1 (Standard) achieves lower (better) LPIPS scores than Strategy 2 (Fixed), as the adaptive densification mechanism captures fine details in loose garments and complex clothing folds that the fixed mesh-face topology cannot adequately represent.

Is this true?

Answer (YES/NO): NO